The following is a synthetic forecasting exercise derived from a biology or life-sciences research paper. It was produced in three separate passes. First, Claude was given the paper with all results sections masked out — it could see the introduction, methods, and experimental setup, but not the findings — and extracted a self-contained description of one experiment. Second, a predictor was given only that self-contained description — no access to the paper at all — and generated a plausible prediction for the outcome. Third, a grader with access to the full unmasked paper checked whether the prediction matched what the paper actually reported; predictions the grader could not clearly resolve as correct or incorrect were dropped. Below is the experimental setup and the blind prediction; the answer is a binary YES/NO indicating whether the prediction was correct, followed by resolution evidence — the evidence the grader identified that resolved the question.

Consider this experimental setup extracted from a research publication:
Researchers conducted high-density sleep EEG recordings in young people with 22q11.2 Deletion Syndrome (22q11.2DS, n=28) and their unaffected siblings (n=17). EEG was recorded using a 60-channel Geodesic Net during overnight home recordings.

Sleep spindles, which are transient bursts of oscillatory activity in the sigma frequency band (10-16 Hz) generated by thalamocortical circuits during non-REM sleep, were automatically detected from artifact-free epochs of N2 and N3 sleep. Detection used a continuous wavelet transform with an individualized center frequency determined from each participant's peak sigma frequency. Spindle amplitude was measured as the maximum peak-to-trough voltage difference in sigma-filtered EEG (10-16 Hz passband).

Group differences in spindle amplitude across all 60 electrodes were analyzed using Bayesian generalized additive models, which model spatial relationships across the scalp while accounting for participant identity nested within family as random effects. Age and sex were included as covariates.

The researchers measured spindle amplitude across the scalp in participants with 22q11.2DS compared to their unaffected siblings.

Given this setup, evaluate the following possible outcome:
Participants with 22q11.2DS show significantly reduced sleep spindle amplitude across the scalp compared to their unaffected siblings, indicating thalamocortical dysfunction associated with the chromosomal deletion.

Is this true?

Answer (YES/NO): NO